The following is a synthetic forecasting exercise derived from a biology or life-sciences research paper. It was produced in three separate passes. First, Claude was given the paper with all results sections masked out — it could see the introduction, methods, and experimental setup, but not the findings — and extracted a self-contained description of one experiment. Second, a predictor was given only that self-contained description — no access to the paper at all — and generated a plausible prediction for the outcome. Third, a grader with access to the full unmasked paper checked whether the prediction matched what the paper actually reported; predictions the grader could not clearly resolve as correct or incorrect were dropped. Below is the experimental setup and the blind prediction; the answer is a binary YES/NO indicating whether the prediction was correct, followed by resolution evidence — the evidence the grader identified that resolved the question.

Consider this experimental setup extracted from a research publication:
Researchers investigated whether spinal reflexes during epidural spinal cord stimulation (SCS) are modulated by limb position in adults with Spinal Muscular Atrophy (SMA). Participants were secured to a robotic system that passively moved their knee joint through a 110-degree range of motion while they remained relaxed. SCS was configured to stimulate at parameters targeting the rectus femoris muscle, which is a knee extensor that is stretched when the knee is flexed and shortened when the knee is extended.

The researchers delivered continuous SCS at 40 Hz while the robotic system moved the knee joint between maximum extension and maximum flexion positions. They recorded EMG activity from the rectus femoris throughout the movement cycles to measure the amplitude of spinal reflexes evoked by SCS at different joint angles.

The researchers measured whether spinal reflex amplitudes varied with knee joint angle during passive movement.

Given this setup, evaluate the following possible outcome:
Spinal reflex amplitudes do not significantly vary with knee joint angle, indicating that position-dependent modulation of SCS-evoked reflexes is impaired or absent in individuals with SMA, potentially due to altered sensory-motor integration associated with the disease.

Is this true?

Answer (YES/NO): NO